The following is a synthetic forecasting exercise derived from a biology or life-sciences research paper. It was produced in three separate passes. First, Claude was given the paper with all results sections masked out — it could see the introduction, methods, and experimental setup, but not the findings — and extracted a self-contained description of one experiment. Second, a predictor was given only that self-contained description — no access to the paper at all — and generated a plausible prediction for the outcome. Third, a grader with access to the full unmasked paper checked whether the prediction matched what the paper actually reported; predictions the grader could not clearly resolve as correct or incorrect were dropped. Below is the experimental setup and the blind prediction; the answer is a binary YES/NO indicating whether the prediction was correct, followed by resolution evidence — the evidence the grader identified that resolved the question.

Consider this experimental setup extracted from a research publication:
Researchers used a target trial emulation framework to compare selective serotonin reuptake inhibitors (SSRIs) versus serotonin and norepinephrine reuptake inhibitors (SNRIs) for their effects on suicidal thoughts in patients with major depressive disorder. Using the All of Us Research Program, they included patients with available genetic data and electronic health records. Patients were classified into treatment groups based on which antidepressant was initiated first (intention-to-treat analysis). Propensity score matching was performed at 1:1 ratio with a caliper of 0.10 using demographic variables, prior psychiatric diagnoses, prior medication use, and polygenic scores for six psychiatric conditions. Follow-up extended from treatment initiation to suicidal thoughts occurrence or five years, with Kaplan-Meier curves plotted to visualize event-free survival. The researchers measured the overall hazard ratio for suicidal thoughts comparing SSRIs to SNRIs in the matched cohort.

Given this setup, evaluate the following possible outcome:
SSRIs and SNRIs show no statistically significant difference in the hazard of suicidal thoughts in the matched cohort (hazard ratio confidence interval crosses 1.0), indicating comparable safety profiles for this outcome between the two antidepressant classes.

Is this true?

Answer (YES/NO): YES